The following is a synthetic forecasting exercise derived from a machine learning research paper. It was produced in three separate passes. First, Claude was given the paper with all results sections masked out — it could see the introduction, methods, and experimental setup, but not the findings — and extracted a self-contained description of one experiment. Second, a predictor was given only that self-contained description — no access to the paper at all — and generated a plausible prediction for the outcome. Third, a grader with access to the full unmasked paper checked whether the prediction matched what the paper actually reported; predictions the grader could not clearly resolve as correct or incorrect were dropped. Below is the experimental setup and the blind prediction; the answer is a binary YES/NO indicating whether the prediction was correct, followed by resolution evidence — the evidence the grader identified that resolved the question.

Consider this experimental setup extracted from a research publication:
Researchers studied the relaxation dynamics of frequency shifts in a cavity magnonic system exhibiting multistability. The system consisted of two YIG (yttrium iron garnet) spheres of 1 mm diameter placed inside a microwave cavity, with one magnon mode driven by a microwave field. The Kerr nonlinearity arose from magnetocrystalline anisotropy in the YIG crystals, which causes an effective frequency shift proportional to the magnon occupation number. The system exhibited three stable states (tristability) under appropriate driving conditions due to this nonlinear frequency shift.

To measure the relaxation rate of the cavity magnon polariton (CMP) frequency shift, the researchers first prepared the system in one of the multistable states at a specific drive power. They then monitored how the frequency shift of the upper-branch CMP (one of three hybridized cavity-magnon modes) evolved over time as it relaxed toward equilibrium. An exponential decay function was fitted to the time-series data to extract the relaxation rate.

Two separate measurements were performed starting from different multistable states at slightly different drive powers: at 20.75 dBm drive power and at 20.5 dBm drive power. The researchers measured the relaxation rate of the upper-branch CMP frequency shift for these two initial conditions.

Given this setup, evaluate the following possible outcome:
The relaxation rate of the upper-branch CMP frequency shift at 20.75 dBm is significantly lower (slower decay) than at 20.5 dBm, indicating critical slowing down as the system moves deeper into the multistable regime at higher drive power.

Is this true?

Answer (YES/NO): NO